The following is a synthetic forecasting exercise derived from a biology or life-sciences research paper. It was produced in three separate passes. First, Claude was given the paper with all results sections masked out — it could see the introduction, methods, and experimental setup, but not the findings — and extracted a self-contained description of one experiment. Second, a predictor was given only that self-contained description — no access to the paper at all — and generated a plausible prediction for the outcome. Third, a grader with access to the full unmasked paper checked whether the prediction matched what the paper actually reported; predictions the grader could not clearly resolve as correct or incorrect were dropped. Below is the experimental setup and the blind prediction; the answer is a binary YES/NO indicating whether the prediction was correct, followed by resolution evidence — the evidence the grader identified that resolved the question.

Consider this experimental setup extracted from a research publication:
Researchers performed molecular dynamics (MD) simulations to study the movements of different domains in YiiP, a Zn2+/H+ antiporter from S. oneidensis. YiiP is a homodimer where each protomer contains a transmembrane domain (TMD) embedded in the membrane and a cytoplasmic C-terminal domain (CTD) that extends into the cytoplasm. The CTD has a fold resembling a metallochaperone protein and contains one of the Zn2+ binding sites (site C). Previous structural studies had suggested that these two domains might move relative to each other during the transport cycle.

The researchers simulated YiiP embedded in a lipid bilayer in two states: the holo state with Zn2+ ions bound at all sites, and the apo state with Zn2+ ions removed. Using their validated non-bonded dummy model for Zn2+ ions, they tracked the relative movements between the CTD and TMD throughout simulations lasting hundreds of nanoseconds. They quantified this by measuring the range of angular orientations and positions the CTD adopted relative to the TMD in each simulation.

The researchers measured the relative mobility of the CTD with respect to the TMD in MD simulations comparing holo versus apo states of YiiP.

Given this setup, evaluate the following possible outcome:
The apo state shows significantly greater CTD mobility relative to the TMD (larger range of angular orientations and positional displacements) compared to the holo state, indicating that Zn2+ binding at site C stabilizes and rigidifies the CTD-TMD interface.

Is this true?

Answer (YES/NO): NO